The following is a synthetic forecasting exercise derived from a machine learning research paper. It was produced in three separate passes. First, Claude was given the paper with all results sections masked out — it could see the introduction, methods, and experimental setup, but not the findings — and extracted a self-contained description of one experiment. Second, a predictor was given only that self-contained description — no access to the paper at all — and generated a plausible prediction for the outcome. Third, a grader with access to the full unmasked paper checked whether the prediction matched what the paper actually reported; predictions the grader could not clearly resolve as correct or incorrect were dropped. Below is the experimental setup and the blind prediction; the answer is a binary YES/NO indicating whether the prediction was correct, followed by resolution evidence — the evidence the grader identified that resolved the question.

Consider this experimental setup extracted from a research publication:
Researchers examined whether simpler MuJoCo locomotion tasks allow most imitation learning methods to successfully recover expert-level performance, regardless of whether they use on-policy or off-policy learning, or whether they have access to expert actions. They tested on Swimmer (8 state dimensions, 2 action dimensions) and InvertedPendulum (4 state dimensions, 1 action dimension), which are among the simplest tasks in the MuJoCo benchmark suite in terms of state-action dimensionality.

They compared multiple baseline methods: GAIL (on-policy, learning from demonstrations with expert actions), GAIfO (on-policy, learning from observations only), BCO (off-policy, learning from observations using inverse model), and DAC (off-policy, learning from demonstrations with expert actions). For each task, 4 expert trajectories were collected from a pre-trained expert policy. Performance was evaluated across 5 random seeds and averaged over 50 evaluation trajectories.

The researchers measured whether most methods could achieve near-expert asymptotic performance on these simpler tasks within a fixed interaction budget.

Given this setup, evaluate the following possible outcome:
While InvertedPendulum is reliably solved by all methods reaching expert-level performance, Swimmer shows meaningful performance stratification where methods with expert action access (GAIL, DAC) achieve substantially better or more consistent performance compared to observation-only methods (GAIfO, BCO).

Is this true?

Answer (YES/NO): NO